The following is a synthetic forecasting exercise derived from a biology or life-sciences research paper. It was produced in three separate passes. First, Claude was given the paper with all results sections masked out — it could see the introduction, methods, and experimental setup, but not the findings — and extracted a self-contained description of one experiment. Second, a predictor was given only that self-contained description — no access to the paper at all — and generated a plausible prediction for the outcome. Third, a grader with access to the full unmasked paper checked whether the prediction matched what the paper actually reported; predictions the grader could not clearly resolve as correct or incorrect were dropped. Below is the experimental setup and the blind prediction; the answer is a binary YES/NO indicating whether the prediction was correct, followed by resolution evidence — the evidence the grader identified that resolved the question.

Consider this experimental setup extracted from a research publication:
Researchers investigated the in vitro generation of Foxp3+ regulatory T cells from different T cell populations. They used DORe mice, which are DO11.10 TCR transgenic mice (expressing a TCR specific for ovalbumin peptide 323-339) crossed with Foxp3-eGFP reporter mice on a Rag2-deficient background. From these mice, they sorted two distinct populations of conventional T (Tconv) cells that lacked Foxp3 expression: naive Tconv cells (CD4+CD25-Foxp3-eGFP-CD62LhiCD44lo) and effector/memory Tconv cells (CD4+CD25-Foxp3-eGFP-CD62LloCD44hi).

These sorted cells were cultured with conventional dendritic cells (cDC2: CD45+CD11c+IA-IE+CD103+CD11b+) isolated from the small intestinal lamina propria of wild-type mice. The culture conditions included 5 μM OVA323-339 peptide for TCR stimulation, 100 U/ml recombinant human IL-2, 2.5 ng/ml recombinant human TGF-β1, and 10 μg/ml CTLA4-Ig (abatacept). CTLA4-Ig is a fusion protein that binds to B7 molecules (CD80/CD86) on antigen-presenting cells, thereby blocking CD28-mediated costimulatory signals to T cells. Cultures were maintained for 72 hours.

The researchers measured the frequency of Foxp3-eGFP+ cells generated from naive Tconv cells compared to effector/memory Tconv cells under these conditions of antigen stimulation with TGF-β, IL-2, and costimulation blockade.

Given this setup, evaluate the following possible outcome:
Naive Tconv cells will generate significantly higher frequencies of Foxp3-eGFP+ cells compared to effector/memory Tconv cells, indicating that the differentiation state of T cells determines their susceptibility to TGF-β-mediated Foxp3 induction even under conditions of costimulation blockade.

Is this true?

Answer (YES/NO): YES